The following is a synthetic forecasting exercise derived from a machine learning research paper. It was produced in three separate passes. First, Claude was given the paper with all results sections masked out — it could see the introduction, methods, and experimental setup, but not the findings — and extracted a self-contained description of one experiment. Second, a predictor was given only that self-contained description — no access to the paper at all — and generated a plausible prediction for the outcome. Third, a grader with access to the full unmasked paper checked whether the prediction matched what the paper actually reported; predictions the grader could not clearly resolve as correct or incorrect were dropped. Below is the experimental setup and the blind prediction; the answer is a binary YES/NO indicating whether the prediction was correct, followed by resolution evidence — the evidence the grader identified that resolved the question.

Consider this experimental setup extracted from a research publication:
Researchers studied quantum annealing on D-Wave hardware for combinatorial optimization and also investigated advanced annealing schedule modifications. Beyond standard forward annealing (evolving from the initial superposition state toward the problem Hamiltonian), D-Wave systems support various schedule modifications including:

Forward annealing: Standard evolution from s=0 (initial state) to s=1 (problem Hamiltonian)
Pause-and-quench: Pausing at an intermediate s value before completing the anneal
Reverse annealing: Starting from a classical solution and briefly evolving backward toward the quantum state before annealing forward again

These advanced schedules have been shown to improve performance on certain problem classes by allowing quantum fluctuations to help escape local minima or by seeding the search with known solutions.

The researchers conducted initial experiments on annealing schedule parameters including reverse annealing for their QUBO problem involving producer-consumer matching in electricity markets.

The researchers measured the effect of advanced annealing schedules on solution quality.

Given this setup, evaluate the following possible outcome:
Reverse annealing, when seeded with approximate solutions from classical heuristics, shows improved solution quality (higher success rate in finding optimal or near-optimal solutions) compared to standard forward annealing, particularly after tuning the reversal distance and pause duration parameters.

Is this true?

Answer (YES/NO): NO